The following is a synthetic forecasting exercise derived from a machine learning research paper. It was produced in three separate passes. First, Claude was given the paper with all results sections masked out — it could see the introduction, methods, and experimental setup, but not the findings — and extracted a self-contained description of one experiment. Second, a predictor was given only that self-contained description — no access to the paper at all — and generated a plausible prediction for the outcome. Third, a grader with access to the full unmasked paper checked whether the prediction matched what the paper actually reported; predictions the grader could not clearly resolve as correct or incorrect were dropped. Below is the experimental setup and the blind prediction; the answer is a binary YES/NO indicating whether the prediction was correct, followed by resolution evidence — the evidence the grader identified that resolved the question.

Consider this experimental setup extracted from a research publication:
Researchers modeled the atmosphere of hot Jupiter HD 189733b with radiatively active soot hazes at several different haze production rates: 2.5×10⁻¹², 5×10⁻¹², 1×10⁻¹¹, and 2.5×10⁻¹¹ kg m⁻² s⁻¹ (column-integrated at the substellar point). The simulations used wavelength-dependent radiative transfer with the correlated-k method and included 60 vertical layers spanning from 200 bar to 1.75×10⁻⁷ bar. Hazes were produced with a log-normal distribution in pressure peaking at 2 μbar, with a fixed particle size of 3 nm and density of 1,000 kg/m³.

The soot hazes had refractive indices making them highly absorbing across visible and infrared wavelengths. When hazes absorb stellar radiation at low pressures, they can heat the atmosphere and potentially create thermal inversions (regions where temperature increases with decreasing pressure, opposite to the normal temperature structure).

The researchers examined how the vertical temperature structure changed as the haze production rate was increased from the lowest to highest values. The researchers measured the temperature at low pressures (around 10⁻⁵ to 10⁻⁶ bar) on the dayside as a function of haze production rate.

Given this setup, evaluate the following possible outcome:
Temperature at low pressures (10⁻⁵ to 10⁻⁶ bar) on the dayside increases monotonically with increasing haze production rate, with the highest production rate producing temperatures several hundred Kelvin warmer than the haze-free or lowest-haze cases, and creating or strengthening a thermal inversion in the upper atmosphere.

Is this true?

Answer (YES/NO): YES